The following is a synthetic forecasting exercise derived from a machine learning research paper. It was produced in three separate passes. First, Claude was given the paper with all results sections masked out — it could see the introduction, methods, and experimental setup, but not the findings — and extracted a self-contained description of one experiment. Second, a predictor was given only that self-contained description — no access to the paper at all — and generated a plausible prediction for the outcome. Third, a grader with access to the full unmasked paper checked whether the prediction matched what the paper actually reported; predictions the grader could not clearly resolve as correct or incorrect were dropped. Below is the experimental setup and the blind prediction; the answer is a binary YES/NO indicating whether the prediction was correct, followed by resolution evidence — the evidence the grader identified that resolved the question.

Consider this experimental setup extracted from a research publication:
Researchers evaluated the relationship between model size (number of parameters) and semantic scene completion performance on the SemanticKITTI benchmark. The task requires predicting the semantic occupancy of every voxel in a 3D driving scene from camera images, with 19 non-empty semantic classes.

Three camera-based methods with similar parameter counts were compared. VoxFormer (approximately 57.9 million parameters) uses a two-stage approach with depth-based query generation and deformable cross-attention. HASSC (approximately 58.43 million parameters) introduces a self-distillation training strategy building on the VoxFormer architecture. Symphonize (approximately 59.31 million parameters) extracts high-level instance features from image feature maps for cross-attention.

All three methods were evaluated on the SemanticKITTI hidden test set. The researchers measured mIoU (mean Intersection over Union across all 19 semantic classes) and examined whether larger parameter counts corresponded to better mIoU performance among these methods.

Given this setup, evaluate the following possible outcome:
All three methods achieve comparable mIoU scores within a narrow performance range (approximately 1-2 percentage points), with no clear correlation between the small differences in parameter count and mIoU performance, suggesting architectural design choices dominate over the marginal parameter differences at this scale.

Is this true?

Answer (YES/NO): NO